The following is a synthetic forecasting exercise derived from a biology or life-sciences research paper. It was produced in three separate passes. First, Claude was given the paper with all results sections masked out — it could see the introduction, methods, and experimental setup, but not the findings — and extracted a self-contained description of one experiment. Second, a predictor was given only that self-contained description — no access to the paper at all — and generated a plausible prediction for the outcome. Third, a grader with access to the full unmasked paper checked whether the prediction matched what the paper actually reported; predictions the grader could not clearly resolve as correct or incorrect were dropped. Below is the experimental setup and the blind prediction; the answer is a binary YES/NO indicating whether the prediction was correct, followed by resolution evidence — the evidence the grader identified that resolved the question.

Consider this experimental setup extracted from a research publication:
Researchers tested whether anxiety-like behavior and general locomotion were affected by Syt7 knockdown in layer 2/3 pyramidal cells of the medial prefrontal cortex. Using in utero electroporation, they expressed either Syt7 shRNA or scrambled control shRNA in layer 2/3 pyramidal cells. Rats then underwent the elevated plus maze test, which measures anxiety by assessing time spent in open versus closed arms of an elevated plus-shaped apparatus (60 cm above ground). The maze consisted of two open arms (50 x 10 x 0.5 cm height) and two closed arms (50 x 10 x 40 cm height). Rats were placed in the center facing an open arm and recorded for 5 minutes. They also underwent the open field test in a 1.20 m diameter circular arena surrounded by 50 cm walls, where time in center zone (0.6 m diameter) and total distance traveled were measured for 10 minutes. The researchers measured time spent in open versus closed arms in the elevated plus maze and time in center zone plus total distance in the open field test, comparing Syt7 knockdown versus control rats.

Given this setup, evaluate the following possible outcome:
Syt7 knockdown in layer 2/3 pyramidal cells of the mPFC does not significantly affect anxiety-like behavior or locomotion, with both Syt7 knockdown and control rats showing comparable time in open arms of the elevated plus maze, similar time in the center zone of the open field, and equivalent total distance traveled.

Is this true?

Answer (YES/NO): YES